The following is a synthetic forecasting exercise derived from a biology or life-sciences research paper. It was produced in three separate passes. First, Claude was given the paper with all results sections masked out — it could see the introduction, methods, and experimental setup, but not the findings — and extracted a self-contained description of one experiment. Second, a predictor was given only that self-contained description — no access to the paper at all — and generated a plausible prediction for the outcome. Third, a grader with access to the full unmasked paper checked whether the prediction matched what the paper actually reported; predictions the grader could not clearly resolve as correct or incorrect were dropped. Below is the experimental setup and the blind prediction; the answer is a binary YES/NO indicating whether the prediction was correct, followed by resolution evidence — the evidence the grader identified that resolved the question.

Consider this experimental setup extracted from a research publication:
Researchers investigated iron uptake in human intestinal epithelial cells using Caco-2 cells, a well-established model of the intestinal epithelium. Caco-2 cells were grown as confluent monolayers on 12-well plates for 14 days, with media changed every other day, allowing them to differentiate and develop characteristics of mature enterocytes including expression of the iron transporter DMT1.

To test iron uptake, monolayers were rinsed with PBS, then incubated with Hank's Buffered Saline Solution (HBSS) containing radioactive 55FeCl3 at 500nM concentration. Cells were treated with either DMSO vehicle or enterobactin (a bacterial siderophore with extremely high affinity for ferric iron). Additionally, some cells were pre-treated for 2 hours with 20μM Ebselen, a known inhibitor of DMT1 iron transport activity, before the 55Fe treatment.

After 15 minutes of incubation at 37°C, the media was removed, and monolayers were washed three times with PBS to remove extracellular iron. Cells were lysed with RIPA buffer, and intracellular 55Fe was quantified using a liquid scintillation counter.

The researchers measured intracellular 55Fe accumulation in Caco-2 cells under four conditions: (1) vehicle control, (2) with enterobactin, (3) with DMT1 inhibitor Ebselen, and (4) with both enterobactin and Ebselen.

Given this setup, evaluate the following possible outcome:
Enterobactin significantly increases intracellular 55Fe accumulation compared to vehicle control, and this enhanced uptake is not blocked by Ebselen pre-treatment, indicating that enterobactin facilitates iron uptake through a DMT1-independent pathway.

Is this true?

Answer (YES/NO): YES